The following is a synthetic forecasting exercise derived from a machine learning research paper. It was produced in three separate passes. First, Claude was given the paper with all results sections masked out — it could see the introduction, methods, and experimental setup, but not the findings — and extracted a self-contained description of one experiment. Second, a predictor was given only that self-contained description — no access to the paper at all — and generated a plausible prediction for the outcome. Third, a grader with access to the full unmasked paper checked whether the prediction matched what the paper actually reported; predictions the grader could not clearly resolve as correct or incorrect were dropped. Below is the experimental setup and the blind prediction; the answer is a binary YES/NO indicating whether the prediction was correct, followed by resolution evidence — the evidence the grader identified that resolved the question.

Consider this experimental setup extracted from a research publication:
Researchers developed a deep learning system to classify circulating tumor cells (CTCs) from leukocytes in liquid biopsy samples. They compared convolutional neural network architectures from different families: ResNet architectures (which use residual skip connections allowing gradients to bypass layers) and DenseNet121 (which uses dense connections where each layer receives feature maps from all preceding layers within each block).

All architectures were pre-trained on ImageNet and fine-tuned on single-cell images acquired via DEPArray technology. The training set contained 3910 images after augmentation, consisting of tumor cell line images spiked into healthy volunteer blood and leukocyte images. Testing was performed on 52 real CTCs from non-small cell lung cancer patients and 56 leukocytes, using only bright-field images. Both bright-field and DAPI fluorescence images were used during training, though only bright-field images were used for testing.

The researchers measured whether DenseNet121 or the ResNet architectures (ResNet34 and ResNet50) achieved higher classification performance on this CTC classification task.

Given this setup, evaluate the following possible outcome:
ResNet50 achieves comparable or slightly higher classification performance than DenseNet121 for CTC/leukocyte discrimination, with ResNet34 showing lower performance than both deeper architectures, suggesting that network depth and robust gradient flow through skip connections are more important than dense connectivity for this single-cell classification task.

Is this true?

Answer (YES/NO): NO